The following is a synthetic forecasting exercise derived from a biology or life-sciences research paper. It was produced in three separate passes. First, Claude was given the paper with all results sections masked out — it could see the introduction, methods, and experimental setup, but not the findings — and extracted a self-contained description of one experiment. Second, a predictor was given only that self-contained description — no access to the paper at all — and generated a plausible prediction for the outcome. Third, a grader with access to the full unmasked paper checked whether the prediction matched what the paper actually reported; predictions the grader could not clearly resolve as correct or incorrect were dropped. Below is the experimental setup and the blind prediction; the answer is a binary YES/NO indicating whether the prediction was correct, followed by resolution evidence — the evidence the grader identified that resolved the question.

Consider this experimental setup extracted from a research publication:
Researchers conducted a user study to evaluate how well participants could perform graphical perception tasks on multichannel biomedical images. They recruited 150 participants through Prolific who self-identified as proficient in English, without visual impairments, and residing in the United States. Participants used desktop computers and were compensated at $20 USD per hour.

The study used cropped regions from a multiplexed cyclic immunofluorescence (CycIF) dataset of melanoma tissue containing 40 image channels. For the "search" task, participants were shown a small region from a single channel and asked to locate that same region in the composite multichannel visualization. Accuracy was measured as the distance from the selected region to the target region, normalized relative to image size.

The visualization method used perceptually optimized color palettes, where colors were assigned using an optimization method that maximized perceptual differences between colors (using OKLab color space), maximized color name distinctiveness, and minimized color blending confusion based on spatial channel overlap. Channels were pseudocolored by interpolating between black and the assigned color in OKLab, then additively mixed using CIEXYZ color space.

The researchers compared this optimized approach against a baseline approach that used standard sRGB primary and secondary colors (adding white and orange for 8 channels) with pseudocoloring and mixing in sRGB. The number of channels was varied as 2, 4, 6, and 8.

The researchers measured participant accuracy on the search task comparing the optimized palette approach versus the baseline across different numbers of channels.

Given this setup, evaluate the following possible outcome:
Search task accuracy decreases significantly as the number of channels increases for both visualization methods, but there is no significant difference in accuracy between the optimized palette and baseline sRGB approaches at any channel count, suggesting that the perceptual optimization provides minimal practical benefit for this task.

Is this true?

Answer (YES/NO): YES